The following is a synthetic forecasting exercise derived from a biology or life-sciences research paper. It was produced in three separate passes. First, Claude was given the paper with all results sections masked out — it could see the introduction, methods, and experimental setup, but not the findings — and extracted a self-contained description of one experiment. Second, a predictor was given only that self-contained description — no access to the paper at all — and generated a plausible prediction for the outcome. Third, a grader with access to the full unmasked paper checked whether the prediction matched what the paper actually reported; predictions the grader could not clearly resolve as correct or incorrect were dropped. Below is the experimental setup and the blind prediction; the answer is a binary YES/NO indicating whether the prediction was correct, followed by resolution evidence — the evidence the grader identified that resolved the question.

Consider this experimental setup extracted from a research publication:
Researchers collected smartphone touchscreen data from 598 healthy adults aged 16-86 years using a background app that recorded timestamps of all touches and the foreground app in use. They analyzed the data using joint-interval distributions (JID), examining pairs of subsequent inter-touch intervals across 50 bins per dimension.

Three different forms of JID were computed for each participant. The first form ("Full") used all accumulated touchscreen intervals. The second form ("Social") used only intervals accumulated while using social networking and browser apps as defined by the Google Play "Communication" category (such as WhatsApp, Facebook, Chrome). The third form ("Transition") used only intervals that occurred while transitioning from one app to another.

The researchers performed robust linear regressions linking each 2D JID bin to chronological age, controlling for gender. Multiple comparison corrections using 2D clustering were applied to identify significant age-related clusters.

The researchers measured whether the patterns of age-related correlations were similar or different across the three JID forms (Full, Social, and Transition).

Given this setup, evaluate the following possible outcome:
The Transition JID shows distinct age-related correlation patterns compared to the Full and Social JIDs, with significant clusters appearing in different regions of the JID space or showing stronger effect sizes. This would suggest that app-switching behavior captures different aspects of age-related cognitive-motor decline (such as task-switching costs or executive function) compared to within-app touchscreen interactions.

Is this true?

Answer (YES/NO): NO